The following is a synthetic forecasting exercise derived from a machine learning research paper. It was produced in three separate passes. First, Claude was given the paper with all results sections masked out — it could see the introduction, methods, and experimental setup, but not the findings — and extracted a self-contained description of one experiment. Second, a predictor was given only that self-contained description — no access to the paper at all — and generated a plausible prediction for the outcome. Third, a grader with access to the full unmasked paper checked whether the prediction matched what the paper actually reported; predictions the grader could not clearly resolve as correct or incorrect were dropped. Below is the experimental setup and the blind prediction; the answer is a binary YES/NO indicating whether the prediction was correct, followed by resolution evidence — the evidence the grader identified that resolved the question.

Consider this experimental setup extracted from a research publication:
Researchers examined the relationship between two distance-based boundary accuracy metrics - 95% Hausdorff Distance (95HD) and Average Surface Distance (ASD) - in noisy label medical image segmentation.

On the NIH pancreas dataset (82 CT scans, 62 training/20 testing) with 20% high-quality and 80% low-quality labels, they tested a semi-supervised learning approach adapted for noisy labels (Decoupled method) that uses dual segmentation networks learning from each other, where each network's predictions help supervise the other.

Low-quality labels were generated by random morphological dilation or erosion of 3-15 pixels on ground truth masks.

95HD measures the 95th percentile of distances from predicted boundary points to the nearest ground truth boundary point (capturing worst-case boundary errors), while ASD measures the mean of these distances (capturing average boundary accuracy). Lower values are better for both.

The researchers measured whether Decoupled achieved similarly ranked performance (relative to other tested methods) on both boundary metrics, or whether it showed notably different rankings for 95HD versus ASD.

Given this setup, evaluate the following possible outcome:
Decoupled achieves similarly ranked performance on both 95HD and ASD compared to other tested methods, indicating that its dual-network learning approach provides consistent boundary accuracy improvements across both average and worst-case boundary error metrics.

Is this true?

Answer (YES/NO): YES